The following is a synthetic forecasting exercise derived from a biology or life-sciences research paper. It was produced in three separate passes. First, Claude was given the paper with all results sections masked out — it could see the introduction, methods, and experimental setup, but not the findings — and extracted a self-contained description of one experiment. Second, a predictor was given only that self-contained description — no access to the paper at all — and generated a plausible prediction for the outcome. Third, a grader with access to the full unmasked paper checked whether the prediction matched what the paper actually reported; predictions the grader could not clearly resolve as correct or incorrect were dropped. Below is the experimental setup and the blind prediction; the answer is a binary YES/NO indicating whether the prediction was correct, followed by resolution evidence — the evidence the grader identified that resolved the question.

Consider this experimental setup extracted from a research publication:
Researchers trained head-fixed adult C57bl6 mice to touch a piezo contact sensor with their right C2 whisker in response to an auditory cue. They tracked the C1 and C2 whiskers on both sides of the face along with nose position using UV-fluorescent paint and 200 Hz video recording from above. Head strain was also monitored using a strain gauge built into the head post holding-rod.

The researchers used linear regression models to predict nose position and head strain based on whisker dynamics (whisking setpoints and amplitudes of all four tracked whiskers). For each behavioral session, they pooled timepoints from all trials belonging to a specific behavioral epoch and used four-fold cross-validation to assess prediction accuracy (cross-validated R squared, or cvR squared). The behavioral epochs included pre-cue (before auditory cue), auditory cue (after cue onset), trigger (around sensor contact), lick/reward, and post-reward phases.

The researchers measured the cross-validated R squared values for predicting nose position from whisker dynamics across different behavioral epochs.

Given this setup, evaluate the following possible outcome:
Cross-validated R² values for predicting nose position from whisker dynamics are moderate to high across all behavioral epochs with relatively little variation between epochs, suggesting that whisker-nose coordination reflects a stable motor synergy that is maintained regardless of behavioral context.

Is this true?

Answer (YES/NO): NO